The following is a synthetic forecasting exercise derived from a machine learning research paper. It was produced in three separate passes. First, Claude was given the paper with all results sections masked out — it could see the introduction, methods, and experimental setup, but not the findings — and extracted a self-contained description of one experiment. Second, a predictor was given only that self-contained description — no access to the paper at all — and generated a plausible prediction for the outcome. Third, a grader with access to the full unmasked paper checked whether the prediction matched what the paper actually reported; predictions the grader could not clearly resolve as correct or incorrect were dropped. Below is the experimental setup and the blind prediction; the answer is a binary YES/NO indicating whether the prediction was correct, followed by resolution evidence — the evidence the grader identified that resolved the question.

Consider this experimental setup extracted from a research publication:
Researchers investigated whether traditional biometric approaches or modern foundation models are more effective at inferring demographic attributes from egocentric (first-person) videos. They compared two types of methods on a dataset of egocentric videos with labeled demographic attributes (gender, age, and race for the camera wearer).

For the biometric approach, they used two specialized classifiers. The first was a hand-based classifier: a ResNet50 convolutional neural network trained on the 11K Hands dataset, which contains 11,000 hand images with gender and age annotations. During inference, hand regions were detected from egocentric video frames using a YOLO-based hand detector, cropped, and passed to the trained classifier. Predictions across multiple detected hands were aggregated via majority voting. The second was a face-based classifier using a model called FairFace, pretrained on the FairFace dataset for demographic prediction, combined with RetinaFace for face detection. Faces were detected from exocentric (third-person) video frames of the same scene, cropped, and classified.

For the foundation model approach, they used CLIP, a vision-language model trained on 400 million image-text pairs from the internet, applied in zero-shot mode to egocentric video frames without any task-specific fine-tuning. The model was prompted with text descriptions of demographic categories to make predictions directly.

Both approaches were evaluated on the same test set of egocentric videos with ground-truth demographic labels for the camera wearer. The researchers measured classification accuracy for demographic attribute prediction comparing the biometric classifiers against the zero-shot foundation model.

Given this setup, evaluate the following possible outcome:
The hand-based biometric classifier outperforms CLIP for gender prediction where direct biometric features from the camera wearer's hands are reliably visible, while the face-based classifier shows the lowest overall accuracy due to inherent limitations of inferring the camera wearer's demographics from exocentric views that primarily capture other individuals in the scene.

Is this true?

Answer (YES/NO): NO